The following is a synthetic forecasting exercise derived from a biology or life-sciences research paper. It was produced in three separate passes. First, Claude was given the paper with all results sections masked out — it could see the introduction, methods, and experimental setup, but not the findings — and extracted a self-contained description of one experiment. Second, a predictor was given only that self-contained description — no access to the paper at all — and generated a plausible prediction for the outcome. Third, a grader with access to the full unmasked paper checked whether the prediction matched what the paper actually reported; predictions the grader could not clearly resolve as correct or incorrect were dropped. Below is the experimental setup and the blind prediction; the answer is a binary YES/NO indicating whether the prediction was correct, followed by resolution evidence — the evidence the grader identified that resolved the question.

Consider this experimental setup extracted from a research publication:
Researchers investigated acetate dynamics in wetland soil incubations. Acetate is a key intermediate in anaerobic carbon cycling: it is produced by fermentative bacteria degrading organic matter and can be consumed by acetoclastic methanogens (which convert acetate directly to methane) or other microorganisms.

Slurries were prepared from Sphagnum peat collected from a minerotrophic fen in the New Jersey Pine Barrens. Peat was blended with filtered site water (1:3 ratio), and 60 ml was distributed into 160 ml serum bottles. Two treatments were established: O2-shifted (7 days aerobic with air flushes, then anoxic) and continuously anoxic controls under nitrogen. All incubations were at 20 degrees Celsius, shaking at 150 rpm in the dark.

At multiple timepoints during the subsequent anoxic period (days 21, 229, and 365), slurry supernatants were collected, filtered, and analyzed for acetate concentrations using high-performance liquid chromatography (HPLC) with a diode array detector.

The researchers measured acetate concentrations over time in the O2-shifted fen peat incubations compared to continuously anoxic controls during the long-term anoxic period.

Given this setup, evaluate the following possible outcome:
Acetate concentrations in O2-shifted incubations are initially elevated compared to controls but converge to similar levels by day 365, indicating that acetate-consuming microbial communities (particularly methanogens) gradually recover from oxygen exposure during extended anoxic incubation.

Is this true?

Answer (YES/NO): NO